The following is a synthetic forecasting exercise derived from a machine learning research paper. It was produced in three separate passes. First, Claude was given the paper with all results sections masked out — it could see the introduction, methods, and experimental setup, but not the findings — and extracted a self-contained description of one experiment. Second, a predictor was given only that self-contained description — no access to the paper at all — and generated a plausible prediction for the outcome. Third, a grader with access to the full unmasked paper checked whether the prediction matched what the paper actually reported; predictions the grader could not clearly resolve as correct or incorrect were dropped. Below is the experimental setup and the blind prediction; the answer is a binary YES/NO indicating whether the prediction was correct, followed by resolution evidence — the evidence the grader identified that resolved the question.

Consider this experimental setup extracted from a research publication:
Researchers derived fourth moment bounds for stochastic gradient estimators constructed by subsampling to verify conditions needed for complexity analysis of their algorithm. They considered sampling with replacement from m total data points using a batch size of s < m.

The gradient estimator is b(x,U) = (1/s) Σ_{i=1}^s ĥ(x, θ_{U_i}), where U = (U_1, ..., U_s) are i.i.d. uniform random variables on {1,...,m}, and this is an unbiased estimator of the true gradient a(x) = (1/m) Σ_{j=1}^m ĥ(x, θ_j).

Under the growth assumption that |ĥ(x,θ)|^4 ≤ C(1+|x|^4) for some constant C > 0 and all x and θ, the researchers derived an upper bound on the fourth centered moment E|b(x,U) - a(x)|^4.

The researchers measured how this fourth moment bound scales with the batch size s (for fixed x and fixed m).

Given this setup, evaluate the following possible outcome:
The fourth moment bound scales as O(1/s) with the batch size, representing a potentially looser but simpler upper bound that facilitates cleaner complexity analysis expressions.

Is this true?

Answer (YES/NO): NO